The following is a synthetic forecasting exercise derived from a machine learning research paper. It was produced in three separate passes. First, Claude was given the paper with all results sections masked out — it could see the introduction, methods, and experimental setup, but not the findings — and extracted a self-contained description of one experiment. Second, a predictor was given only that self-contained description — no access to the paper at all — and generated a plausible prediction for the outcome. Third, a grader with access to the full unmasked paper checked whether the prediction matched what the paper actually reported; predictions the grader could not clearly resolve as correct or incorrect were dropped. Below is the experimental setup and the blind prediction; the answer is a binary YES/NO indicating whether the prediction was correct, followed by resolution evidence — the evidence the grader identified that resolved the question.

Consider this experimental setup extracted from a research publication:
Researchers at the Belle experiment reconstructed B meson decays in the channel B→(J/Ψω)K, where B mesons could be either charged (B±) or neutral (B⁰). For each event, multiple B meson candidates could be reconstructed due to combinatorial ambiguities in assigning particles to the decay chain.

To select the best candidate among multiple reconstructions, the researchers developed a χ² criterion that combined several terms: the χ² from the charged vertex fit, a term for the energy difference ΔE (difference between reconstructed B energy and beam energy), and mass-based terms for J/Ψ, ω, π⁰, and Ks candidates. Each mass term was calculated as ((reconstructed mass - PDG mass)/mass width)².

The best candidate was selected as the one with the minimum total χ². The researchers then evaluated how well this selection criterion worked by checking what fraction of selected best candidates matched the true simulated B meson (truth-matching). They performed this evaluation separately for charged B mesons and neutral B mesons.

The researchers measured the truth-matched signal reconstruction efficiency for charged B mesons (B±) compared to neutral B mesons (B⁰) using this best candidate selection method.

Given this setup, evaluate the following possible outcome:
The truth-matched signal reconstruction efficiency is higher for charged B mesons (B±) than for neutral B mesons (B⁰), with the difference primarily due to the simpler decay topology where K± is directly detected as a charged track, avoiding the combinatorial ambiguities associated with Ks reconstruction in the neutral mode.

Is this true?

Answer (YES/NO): YES